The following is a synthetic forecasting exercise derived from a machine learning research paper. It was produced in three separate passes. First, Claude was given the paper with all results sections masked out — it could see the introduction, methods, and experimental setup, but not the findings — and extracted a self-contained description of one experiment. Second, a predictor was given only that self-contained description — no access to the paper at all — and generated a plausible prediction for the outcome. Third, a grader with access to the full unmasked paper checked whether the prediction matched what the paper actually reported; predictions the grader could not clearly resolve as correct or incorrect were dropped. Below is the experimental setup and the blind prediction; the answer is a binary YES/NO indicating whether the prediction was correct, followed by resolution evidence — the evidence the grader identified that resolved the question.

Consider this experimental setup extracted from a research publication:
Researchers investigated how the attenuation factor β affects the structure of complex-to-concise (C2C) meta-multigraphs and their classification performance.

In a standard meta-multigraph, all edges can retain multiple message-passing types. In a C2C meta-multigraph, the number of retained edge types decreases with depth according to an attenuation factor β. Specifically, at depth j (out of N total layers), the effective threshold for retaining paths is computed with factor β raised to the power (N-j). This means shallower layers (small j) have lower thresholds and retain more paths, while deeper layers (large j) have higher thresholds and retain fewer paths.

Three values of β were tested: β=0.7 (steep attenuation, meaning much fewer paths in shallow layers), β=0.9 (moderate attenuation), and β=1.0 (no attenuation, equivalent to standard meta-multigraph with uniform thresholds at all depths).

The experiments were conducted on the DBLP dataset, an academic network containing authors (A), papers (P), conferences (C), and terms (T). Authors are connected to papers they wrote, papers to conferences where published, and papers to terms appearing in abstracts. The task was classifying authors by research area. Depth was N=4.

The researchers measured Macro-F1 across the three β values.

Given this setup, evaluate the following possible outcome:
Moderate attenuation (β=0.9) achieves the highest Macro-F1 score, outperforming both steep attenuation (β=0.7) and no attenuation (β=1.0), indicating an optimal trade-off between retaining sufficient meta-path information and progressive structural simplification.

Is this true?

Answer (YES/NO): YES